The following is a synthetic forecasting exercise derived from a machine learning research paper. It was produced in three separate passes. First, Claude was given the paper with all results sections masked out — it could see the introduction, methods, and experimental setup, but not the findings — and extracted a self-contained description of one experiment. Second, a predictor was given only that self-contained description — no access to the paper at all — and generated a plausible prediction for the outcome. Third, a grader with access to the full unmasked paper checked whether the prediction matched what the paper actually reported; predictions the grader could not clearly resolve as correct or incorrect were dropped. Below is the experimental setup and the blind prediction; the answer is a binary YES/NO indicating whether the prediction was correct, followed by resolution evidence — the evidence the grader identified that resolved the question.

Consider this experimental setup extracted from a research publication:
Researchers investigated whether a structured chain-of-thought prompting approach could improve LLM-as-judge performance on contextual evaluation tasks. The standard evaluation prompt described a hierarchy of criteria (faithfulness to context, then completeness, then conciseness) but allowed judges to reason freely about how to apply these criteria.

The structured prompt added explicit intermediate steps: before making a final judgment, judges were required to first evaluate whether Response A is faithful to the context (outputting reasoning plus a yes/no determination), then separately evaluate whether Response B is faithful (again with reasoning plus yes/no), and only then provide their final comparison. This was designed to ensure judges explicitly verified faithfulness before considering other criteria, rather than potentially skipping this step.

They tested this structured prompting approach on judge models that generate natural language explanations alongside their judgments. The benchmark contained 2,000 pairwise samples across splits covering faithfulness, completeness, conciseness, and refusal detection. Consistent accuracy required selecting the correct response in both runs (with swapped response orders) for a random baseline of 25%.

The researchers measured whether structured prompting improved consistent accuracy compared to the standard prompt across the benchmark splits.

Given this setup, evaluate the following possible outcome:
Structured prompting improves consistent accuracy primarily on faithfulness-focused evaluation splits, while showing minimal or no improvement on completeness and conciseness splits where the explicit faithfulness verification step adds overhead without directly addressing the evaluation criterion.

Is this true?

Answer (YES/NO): NO